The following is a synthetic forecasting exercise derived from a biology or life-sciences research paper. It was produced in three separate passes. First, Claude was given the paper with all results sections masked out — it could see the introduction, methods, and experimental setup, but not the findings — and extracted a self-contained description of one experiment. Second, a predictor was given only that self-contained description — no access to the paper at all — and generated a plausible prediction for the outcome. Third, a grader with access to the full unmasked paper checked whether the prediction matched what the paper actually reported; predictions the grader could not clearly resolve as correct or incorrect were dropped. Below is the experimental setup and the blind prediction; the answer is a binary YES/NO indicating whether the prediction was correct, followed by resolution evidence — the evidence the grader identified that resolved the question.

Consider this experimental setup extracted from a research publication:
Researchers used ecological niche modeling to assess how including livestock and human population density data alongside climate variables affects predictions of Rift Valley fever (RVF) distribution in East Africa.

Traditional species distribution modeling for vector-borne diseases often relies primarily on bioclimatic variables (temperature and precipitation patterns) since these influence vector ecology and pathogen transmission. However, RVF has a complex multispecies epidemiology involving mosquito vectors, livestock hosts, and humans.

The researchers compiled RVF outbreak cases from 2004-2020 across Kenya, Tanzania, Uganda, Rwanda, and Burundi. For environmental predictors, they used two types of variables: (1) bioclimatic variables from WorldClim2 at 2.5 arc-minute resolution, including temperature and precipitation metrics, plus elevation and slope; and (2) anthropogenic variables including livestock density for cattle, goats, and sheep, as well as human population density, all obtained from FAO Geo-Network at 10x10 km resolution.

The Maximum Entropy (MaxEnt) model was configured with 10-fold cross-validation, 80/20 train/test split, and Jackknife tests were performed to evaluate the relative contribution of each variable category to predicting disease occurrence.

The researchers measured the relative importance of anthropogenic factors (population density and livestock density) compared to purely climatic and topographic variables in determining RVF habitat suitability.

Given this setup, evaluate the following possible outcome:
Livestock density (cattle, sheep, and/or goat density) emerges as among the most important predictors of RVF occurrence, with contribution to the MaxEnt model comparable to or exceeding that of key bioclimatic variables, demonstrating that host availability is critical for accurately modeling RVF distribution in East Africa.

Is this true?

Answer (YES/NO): YES